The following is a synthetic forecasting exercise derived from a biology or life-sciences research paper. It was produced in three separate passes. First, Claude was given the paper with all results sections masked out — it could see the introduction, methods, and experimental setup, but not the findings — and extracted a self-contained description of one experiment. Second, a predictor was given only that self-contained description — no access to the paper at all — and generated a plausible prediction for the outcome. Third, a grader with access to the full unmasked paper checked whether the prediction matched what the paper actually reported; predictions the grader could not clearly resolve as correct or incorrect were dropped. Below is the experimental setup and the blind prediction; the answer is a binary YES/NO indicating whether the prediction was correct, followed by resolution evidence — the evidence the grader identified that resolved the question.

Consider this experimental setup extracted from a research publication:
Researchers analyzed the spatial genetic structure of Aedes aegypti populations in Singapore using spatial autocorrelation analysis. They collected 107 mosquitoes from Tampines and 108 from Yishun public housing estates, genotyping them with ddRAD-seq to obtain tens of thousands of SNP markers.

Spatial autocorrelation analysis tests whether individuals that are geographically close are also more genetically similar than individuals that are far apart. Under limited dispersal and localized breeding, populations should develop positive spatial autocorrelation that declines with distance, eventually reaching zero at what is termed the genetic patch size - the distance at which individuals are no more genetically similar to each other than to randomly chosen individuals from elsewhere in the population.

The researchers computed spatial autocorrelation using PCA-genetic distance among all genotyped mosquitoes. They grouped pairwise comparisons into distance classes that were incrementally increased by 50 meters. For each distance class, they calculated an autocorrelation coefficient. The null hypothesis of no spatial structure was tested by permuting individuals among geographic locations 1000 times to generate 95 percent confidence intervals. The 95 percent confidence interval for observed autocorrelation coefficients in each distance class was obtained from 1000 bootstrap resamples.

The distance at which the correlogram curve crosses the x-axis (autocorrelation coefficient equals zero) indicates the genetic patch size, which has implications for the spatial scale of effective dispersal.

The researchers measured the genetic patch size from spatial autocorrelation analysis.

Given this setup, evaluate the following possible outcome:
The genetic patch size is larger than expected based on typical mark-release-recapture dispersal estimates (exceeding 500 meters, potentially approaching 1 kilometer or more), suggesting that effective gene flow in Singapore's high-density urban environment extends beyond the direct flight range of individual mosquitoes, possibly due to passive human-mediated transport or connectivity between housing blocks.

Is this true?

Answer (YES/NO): NO